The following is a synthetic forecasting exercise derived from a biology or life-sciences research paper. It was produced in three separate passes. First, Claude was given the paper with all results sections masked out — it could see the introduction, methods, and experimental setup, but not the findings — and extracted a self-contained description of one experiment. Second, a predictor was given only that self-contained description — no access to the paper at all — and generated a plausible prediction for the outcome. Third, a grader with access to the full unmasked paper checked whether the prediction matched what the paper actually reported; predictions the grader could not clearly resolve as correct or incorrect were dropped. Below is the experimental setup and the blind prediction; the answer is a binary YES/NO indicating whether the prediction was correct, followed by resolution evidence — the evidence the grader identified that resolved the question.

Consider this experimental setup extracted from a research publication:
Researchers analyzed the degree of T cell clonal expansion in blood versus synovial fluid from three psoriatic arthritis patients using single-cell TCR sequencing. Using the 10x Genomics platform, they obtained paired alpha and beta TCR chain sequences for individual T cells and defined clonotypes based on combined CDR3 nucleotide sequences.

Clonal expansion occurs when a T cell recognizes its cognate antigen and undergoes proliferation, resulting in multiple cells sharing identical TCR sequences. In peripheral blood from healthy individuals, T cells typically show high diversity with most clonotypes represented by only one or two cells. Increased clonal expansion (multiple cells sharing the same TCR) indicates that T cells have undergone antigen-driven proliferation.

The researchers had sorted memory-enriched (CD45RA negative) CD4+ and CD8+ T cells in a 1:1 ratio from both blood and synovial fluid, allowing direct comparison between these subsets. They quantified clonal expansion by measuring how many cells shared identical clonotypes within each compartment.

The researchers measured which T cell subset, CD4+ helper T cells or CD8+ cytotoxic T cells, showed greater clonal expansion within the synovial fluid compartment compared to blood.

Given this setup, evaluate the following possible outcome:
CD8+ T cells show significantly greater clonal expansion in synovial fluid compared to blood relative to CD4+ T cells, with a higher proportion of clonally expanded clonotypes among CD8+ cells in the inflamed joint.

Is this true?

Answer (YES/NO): YES